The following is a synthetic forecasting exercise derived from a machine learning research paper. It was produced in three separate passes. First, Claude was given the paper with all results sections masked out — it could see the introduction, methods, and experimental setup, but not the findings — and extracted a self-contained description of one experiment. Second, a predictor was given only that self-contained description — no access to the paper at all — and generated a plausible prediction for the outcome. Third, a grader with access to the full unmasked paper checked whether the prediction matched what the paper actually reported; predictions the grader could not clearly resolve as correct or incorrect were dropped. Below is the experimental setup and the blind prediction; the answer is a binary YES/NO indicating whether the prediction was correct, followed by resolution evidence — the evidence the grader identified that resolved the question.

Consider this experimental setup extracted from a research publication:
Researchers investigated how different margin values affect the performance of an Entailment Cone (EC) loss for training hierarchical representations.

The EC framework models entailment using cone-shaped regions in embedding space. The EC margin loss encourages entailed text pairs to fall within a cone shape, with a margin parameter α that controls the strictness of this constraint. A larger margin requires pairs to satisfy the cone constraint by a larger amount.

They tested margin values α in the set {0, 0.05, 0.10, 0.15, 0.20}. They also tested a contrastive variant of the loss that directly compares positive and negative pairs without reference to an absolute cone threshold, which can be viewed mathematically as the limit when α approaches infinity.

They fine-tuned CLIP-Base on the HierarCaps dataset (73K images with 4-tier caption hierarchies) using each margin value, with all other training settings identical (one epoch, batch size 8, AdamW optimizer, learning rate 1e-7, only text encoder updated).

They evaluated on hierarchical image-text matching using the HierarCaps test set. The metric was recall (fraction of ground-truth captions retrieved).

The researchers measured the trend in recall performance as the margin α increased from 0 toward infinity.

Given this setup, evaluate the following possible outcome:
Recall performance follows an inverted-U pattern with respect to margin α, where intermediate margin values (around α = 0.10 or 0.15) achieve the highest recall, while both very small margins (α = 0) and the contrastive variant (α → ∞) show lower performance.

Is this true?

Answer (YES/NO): NO